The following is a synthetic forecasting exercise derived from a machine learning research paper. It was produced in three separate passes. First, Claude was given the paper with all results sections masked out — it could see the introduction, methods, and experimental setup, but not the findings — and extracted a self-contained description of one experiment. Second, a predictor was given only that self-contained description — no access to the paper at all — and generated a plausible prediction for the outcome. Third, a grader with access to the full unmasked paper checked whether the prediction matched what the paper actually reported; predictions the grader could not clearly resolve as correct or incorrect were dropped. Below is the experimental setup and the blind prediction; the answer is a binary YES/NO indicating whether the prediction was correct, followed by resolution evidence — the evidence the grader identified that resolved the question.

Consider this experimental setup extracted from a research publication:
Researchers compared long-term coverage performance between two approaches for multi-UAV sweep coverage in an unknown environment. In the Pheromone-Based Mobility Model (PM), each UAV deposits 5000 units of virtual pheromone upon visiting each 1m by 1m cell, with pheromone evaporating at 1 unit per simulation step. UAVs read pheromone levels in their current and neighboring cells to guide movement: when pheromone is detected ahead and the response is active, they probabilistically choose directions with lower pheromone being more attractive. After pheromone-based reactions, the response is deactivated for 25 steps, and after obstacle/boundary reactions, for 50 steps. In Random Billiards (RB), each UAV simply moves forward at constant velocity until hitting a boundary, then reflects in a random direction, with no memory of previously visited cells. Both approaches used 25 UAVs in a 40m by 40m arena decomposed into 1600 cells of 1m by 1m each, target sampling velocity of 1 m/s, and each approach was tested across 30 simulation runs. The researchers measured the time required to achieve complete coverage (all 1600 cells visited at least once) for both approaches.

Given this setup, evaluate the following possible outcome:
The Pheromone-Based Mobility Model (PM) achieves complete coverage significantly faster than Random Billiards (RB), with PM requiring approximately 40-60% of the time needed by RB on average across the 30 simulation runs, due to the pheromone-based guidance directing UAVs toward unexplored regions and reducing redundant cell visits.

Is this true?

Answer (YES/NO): NO